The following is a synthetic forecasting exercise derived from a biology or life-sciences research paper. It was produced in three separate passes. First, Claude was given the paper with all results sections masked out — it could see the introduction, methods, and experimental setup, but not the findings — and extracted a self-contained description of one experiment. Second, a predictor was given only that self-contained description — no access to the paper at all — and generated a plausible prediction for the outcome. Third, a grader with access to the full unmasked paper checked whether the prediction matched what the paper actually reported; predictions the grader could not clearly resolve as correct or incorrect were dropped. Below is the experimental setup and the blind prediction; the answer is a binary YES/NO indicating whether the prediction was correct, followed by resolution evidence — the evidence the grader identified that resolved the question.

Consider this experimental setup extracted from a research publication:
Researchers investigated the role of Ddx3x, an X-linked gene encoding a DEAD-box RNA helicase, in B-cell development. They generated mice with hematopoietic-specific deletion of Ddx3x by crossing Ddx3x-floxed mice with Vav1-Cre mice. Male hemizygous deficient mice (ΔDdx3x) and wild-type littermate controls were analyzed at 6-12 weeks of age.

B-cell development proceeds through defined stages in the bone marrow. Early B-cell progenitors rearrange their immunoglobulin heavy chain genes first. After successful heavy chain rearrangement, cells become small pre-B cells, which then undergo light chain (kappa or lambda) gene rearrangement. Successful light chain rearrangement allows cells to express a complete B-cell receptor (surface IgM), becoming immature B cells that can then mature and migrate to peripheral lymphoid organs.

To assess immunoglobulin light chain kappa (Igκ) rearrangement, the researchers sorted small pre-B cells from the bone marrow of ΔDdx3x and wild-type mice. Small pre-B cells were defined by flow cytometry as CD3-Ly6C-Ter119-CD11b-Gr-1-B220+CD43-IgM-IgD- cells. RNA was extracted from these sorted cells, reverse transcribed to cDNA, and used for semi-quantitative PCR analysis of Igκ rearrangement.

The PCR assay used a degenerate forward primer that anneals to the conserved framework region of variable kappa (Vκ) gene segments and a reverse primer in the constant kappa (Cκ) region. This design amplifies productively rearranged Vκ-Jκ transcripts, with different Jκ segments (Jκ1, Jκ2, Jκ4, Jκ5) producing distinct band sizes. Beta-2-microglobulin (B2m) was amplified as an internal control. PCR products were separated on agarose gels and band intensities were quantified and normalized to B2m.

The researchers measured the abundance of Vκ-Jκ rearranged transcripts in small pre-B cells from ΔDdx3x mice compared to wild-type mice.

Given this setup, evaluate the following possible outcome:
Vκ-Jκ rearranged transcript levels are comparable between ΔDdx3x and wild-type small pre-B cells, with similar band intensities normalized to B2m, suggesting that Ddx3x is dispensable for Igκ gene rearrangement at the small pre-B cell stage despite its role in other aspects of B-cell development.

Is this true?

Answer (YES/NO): NO